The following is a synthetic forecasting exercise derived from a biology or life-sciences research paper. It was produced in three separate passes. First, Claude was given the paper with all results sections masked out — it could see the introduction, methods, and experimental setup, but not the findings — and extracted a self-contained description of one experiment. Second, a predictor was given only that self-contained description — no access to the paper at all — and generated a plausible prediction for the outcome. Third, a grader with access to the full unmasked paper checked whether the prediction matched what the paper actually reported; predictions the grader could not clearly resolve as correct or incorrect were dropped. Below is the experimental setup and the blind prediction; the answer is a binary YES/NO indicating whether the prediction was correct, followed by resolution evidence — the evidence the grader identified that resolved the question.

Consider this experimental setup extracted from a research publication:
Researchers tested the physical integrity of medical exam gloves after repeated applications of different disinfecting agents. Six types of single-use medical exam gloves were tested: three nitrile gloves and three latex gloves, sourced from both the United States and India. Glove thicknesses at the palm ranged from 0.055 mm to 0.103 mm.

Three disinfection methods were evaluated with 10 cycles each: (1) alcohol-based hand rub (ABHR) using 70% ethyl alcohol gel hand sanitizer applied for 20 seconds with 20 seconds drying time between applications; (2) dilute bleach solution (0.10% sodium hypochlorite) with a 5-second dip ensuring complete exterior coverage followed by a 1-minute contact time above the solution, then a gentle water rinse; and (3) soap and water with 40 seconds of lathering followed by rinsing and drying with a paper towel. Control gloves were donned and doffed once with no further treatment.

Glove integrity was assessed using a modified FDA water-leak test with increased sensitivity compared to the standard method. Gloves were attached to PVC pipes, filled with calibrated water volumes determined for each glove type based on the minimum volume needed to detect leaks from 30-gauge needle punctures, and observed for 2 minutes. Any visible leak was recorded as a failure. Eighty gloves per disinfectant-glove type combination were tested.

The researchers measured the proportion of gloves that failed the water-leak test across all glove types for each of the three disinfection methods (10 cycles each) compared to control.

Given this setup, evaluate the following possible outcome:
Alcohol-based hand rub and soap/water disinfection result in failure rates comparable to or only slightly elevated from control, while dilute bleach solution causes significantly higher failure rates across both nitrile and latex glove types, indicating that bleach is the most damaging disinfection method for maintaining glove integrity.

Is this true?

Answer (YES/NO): NO